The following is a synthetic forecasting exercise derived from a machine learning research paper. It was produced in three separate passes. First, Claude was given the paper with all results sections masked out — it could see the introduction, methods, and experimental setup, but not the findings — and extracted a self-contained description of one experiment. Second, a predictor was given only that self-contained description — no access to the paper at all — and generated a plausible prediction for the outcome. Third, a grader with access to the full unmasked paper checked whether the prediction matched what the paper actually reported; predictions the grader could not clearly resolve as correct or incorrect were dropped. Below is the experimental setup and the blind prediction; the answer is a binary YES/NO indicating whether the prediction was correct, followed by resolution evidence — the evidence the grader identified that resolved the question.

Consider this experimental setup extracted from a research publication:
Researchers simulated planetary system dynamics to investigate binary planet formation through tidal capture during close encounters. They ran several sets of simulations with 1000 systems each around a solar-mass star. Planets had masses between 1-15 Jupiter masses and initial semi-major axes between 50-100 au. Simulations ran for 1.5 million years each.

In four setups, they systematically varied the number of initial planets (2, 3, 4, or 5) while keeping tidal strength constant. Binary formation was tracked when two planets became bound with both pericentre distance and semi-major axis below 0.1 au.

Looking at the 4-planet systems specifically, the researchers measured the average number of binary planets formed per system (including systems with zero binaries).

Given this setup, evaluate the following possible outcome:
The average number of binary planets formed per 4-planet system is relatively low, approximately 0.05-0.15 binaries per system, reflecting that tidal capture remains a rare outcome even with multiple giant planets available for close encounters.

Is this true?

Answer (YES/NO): YES